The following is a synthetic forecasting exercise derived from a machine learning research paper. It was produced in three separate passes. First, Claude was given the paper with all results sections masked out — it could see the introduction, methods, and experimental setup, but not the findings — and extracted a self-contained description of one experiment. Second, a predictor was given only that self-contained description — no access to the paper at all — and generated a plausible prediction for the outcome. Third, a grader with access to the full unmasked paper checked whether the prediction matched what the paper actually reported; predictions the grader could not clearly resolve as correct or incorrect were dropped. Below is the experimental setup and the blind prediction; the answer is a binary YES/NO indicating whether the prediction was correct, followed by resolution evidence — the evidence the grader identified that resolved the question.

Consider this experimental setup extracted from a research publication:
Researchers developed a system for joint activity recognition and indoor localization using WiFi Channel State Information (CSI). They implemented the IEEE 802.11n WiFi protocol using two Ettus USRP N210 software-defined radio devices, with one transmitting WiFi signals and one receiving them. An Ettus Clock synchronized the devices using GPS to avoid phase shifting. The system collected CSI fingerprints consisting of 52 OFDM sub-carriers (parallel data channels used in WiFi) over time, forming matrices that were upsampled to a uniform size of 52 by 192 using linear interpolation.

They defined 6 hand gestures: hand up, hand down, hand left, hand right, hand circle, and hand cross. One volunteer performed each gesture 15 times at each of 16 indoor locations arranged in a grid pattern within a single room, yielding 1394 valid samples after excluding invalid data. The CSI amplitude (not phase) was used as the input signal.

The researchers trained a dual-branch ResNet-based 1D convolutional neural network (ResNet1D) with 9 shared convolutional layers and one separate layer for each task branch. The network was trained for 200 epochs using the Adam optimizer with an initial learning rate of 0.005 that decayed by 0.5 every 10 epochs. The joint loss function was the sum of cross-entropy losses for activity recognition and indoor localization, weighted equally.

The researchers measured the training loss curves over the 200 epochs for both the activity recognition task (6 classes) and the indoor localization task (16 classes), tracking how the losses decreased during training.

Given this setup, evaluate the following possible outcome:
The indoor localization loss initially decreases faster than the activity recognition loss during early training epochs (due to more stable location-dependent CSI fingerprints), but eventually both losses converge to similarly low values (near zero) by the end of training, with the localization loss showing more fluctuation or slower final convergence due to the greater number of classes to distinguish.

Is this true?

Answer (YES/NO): NO